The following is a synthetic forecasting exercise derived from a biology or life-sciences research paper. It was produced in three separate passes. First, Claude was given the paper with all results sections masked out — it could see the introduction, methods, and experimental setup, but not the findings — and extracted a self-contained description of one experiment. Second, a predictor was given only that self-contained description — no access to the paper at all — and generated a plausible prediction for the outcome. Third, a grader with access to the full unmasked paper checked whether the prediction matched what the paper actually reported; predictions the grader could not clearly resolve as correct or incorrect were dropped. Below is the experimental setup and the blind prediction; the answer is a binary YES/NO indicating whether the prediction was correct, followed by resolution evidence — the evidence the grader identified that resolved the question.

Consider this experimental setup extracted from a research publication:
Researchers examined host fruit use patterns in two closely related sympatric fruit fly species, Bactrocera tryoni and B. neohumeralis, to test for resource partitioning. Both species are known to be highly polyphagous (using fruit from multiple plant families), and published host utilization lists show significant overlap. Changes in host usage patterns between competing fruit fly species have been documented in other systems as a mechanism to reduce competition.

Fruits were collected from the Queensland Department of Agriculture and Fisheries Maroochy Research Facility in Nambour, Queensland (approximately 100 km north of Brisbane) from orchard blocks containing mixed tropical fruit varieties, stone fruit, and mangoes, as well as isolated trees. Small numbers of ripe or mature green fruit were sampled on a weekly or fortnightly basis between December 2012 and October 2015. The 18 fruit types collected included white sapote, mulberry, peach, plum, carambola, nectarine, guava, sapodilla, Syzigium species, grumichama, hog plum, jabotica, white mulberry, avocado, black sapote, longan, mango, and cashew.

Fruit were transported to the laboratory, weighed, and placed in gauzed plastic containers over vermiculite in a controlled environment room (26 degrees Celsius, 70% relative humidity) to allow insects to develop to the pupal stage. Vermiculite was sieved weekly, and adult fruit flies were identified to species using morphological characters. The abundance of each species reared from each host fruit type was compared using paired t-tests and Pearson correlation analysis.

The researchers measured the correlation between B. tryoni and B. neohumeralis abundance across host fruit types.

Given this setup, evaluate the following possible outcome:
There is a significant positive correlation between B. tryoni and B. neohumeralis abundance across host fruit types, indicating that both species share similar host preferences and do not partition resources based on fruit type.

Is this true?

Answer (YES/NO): YES